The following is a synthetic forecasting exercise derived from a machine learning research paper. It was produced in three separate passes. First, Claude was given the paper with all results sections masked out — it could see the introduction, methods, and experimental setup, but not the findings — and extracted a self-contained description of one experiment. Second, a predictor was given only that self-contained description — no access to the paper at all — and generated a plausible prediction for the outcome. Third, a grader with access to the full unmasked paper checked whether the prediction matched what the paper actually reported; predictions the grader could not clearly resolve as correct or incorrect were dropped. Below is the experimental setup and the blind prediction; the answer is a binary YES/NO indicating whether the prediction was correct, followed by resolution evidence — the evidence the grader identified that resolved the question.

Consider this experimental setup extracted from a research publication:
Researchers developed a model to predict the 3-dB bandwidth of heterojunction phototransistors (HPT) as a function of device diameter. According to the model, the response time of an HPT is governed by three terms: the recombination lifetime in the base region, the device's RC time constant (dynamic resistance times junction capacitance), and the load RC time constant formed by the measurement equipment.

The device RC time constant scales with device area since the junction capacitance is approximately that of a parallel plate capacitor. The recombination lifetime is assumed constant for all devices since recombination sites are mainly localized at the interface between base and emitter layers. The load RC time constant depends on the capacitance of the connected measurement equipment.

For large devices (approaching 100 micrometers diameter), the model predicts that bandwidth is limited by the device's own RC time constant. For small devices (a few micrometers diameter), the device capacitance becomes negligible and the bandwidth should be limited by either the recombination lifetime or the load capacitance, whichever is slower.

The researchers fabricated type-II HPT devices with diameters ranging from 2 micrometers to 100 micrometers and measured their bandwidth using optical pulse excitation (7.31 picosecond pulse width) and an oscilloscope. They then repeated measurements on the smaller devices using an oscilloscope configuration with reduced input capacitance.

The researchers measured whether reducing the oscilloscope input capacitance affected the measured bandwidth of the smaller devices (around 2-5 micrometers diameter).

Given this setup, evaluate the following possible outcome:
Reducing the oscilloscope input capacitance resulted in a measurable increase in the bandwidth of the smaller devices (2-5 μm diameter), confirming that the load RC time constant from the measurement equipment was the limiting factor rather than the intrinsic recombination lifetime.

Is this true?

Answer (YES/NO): YES